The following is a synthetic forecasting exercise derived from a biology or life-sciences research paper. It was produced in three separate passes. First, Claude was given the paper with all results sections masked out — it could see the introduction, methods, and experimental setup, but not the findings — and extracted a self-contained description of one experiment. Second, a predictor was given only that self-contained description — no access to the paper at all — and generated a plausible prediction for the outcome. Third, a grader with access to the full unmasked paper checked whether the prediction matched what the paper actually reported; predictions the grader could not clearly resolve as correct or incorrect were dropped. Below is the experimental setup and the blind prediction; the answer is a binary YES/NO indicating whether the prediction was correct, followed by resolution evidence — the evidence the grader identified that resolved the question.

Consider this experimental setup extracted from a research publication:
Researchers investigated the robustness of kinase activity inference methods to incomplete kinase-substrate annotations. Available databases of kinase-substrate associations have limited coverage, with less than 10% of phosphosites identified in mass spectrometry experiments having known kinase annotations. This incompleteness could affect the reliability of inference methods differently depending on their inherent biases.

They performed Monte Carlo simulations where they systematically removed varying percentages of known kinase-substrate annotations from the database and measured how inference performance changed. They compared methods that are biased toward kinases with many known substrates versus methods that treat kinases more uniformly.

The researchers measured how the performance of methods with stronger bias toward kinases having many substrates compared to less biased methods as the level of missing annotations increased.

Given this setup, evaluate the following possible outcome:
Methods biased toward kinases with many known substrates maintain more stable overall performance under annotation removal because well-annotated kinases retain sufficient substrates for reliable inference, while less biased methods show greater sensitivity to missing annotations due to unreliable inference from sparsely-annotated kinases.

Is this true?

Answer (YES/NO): NO